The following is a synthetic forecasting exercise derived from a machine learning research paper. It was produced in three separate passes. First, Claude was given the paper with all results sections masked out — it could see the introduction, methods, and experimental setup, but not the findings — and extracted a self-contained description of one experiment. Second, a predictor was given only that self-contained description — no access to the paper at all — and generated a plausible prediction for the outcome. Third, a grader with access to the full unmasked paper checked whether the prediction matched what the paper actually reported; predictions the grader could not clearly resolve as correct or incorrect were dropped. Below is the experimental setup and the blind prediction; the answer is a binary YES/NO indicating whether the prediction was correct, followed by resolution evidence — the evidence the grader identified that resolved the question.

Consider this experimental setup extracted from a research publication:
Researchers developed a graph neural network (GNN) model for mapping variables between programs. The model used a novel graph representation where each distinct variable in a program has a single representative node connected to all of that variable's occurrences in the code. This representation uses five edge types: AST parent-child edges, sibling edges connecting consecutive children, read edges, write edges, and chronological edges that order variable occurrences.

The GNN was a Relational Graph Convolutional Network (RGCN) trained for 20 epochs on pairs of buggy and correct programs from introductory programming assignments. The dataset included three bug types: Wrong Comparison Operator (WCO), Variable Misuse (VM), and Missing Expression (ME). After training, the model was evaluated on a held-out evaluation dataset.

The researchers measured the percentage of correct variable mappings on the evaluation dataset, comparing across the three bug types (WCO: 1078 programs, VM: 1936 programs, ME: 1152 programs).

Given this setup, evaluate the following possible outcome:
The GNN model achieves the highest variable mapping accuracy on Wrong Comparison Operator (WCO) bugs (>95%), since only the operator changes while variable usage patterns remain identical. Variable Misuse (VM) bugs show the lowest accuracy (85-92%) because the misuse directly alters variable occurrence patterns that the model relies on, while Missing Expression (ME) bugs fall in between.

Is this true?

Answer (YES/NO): NO